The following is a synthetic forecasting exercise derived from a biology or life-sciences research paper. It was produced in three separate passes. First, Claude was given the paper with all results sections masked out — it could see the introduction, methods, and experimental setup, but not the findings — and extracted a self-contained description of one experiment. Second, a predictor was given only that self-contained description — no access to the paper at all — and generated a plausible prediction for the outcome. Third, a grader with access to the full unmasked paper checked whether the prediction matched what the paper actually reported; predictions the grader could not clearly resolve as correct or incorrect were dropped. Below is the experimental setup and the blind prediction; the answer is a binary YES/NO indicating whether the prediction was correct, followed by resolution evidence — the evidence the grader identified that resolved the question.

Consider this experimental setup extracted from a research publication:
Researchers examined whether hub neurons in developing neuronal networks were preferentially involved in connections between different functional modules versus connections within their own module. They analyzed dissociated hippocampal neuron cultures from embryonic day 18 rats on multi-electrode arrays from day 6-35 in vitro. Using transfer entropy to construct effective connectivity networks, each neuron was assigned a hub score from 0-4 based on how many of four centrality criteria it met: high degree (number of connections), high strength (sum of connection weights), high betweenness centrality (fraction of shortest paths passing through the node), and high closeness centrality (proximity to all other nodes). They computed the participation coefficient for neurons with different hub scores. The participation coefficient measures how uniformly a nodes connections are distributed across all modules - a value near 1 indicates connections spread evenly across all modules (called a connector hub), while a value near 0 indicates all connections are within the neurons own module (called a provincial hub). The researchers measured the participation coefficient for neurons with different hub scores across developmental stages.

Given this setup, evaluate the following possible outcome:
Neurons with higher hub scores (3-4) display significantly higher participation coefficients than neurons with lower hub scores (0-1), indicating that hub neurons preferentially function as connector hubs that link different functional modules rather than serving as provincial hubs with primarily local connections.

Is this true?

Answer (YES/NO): YES